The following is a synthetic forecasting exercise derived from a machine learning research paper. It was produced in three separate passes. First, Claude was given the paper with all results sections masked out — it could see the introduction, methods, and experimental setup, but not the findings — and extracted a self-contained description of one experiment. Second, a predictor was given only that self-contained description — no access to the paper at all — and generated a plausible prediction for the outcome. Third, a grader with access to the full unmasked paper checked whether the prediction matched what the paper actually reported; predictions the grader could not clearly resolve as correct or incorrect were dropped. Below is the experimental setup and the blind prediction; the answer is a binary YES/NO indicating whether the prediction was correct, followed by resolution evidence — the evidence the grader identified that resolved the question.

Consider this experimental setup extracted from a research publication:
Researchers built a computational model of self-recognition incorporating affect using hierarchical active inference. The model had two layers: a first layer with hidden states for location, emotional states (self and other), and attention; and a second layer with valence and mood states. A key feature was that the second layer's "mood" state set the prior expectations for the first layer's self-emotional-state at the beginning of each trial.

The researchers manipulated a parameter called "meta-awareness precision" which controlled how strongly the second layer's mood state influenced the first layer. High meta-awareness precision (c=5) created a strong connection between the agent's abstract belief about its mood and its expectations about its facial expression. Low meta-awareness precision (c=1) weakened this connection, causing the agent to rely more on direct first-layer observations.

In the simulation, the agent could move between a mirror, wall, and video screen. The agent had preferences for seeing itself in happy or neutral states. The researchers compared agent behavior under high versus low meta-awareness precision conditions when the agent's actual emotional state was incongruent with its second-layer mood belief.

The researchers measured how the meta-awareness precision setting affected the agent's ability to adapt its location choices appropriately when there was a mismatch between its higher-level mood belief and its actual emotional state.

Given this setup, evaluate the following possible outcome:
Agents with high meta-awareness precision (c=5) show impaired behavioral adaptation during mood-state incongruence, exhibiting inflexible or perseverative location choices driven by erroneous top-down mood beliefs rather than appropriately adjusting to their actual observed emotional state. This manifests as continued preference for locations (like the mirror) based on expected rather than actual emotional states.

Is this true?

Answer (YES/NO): NO